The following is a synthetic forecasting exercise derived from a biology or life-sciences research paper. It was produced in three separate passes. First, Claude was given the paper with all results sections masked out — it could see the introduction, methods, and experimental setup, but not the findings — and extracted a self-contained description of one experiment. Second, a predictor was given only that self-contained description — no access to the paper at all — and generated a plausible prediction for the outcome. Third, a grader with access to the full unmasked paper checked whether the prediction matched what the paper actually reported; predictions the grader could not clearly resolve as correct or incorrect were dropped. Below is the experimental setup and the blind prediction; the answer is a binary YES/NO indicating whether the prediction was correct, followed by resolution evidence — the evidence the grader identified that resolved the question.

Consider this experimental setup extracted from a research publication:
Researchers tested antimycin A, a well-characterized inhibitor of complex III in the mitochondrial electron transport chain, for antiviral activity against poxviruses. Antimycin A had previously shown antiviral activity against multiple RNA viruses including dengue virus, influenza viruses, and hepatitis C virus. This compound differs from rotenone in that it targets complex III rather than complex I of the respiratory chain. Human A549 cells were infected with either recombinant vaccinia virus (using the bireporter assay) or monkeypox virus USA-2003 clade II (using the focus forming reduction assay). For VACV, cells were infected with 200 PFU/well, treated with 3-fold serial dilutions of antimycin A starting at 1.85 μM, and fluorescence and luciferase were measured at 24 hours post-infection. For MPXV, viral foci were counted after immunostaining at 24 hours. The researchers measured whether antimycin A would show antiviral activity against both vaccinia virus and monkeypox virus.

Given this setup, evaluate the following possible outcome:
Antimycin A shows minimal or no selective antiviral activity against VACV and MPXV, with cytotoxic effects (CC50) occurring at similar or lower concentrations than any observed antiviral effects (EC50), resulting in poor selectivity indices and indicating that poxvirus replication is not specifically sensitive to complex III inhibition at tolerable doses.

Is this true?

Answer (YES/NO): NO